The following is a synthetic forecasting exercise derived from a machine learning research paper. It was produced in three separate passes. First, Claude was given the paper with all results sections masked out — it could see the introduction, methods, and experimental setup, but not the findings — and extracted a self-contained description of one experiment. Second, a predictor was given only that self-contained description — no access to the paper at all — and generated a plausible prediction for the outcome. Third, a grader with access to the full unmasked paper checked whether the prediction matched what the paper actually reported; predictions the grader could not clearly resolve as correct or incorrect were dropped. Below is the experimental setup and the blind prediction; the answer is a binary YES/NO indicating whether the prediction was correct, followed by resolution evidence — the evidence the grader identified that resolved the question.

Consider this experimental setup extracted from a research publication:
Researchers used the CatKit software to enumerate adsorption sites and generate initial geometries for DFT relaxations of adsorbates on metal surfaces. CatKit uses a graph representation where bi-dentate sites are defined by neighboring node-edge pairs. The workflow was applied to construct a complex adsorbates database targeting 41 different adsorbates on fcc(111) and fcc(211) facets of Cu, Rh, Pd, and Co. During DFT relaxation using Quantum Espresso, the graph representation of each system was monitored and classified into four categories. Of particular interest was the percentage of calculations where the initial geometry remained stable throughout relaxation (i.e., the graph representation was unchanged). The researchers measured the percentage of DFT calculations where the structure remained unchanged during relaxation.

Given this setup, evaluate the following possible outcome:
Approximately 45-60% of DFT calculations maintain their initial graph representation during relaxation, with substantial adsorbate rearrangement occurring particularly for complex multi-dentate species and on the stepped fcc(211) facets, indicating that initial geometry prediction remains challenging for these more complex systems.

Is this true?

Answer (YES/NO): NO